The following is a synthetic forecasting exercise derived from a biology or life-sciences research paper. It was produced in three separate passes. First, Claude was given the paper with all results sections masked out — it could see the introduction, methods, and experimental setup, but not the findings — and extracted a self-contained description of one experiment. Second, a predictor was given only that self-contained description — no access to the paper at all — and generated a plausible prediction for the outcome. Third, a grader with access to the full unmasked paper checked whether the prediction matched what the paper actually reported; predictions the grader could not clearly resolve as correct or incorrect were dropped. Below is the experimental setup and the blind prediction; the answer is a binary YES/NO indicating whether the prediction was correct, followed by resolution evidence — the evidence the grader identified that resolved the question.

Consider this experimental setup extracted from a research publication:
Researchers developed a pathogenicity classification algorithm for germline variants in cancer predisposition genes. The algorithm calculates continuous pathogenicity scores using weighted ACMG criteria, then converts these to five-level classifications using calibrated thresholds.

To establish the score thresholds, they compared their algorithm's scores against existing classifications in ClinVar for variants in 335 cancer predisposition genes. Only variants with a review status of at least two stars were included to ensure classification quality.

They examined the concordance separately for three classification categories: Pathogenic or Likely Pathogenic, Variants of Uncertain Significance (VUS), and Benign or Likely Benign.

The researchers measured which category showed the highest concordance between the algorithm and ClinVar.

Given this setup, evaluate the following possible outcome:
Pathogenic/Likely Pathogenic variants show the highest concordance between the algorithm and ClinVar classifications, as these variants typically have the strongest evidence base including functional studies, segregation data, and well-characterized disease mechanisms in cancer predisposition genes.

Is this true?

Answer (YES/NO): NO